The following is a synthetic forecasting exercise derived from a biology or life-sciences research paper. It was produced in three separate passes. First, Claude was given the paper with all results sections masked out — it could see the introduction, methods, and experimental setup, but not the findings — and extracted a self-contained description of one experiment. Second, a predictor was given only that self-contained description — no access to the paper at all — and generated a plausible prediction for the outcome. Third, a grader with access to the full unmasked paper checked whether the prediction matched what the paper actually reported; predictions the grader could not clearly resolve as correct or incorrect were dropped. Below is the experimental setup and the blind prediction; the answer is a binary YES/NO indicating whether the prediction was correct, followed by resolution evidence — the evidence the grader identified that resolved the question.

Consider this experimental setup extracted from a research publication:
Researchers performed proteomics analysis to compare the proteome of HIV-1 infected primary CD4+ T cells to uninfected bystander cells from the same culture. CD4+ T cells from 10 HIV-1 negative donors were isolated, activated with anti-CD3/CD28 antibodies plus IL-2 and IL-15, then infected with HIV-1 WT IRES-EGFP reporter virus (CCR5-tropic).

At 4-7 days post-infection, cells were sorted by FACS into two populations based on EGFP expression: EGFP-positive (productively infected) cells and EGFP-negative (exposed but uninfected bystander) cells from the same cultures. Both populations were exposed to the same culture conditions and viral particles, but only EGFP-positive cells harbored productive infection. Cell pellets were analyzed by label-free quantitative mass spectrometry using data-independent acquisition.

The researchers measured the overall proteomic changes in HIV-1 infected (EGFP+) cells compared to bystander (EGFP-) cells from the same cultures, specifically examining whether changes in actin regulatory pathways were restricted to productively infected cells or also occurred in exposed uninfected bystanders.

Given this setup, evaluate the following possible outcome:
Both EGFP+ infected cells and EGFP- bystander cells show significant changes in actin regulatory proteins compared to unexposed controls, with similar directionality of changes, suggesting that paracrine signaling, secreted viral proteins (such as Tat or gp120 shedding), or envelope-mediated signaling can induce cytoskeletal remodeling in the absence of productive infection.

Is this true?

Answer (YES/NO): NO